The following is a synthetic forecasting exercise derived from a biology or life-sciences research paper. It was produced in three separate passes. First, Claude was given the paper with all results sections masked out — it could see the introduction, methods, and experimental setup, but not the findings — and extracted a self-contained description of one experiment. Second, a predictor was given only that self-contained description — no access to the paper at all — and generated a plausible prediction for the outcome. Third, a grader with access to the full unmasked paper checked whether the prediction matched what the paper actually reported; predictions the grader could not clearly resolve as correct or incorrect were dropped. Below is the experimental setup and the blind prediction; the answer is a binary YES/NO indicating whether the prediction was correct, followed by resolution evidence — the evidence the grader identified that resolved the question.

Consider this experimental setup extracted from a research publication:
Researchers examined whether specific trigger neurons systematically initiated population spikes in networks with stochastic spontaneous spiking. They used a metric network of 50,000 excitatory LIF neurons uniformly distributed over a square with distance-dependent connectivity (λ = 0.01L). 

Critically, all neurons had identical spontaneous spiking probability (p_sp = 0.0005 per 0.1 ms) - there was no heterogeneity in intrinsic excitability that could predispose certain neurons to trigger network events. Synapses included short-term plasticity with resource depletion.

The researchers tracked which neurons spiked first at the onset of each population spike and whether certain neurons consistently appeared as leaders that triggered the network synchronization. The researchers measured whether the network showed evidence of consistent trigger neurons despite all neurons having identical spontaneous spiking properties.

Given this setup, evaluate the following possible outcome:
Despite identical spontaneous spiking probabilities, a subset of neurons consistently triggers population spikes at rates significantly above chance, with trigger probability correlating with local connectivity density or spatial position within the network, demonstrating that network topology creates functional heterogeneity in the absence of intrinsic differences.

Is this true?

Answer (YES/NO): NO